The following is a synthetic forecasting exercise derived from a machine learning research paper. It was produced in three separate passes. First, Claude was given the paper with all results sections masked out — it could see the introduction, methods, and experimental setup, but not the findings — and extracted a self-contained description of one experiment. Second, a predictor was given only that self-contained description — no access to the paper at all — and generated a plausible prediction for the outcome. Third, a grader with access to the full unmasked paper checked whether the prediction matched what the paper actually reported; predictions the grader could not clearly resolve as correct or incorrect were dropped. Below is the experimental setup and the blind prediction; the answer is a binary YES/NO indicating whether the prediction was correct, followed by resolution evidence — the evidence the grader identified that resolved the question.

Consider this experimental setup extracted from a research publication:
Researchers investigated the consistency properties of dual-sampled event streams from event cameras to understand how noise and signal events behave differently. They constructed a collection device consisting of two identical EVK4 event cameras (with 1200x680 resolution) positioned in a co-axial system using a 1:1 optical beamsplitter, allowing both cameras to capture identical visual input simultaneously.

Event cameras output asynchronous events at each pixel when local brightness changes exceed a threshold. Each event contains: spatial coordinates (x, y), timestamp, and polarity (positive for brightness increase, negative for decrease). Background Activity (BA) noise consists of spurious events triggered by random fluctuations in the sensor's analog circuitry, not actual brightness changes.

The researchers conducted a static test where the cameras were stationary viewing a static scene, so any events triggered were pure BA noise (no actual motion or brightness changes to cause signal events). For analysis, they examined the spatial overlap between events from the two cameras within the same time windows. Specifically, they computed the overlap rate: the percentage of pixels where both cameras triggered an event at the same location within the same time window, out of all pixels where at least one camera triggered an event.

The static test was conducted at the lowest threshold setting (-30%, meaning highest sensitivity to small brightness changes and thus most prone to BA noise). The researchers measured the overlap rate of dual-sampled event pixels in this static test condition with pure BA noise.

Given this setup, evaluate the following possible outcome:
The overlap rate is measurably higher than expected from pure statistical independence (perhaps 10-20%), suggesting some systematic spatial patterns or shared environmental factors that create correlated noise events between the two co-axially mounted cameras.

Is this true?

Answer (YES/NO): NO